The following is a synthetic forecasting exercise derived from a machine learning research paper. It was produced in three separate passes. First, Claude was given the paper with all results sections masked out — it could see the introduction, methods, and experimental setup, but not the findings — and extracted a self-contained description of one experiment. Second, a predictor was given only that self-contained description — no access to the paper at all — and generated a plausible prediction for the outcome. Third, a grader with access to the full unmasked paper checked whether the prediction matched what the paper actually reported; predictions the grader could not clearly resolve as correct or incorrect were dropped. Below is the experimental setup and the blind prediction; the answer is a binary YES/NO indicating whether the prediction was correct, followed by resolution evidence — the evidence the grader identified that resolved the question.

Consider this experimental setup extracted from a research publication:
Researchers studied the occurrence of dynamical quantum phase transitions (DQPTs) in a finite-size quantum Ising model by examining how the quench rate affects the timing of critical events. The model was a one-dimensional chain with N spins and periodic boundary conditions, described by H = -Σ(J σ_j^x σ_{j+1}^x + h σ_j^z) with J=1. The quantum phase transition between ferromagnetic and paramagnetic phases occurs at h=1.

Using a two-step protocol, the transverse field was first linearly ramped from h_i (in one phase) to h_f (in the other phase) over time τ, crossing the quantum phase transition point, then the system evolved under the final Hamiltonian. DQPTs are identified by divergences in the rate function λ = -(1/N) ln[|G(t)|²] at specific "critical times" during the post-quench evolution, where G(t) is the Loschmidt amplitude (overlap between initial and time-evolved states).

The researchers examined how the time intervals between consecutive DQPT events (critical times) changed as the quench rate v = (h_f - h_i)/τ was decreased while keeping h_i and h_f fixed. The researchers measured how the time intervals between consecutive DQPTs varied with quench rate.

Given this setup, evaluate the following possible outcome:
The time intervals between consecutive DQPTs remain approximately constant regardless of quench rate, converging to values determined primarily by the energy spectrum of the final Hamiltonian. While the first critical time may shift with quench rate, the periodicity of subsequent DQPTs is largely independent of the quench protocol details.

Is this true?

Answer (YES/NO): NO